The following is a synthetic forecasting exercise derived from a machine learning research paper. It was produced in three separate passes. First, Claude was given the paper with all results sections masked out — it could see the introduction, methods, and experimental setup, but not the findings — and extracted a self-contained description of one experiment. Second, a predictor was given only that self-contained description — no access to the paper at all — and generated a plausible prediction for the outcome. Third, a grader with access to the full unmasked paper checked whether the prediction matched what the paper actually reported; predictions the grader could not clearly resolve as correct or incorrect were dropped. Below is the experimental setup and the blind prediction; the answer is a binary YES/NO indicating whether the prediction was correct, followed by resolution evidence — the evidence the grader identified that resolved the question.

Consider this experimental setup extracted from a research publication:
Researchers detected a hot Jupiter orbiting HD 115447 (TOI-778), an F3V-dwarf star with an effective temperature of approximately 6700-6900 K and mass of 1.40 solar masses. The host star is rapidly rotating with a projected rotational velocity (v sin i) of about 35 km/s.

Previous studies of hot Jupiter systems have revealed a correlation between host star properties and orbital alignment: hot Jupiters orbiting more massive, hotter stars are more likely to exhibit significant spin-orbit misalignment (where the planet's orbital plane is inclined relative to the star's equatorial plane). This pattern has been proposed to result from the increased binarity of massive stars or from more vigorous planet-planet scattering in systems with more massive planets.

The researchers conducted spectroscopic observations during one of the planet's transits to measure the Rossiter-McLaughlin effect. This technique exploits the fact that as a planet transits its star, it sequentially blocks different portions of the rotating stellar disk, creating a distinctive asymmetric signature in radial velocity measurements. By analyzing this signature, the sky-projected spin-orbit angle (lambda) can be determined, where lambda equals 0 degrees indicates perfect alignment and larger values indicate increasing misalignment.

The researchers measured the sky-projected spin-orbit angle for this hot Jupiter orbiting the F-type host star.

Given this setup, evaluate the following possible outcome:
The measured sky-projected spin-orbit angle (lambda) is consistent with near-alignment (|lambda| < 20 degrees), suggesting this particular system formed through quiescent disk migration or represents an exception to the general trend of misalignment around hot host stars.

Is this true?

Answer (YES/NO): YES